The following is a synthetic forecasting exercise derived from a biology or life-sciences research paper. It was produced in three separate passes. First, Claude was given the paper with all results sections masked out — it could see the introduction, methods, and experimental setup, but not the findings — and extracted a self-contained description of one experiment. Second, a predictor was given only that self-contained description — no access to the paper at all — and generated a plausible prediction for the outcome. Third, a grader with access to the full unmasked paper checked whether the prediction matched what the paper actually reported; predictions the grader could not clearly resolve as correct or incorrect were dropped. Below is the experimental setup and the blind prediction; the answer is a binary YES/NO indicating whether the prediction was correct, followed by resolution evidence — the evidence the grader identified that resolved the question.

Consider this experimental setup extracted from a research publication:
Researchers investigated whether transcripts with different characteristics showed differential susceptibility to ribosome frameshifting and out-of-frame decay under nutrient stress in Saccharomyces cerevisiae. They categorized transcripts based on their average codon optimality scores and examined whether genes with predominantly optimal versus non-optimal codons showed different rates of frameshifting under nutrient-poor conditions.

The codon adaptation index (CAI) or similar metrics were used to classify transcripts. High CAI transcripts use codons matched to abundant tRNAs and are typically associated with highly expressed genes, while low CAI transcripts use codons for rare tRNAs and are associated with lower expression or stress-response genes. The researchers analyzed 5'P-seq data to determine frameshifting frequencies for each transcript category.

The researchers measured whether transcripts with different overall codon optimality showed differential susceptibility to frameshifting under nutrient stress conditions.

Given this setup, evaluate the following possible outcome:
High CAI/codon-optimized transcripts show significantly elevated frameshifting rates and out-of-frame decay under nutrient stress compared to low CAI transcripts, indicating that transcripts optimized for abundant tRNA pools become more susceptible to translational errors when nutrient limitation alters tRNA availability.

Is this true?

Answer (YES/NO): NO